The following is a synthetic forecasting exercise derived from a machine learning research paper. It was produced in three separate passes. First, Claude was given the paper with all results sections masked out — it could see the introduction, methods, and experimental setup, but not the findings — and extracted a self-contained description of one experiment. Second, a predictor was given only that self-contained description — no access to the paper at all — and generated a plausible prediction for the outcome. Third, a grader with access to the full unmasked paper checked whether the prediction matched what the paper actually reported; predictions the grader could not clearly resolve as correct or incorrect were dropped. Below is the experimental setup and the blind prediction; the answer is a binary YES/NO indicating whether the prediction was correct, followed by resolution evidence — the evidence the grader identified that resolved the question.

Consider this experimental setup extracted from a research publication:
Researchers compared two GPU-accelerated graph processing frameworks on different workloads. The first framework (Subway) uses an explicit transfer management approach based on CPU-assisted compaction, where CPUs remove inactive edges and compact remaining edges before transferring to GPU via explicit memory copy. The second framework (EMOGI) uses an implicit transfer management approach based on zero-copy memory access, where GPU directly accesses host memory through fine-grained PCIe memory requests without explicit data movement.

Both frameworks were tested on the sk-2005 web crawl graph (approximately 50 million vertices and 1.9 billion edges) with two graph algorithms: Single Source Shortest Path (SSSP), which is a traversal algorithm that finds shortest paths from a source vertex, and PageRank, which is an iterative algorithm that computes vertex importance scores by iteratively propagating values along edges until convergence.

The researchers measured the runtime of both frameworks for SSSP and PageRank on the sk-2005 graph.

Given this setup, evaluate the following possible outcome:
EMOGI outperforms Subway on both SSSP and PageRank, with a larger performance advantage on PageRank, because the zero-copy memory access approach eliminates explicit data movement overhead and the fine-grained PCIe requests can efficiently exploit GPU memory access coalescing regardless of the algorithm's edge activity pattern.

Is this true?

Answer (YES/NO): NO